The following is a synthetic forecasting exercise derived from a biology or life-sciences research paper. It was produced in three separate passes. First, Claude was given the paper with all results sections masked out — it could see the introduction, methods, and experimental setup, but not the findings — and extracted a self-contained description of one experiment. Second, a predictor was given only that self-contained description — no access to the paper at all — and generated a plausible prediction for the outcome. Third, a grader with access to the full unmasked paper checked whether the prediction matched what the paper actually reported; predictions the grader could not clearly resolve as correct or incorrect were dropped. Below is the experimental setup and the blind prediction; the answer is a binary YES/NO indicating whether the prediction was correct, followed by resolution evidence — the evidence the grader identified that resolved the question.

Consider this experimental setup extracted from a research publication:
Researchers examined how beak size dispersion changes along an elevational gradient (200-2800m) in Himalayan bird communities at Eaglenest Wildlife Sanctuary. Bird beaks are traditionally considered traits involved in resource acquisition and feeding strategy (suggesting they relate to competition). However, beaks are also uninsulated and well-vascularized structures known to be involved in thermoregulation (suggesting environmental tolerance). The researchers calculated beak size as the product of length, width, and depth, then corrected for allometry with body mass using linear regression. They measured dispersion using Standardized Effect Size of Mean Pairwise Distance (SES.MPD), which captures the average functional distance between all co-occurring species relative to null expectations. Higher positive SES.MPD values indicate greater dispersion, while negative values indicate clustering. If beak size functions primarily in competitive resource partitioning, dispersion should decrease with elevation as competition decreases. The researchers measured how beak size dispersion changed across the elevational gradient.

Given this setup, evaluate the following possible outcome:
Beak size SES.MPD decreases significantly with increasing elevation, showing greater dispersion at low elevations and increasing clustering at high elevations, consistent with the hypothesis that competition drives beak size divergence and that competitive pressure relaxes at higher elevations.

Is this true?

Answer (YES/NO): YES